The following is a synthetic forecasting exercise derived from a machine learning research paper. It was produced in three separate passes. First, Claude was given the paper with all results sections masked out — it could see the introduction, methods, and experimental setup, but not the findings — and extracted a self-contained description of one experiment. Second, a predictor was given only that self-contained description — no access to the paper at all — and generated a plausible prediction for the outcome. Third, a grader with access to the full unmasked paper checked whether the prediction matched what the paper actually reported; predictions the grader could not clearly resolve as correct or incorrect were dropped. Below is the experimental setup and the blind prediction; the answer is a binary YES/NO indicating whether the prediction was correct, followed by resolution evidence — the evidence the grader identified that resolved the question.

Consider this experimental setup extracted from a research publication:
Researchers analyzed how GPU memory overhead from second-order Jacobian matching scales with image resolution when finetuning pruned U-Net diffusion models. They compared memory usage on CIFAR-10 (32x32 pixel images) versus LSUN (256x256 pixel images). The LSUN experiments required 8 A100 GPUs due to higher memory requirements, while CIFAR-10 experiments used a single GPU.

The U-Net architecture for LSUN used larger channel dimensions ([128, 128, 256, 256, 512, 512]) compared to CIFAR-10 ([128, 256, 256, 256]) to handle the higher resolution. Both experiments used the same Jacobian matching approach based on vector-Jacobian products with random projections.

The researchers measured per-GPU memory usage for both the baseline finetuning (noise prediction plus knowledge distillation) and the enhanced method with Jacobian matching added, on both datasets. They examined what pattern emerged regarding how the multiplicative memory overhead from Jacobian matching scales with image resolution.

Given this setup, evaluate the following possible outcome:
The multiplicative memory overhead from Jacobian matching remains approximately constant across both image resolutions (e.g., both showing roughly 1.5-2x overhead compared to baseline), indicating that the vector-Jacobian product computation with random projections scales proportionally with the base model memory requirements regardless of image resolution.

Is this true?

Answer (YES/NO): NO